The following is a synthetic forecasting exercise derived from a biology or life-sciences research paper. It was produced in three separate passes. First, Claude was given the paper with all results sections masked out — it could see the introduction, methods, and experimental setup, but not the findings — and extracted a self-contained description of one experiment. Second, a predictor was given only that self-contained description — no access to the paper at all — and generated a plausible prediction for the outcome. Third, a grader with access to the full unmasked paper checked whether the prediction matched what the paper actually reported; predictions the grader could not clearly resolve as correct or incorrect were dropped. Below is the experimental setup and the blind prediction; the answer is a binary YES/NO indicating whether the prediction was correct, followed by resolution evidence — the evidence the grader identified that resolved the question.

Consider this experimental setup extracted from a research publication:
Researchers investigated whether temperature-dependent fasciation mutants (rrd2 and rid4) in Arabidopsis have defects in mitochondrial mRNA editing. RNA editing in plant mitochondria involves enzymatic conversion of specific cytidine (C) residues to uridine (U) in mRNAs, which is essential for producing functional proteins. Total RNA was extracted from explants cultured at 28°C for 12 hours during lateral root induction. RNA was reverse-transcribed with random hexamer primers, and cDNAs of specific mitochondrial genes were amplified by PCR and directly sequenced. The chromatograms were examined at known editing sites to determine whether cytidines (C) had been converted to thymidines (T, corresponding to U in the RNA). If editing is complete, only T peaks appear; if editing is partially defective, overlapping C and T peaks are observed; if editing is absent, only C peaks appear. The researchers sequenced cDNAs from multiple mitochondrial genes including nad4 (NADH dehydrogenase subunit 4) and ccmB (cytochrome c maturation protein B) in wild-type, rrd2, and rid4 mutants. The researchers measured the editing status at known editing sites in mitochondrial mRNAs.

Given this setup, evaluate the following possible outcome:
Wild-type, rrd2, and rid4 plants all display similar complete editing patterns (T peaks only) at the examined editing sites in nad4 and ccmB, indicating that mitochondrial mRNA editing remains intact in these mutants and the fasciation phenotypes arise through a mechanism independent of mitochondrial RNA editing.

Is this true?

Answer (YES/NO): NO